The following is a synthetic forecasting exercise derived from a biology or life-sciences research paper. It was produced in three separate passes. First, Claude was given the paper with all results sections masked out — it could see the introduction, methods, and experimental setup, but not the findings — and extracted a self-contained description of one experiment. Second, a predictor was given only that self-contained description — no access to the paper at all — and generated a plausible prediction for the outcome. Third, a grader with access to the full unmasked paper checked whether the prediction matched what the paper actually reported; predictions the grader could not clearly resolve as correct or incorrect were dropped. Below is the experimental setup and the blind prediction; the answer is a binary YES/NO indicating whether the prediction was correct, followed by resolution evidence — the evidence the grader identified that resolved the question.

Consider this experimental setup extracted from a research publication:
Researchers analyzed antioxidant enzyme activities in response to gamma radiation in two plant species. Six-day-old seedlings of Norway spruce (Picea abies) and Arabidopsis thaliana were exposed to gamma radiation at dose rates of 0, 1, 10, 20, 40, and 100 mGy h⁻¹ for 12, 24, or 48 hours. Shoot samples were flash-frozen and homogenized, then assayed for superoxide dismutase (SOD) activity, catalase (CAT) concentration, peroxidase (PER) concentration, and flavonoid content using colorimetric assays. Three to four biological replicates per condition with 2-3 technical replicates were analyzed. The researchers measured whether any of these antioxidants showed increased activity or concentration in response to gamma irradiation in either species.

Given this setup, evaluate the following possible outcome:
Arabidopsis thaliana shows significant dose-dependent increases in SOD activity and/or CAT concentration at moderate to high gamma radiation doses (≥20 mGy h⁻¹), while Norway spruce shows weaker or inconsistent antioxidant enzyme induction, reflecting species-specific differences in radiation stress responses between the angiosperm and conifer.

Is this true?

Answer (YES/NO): NO